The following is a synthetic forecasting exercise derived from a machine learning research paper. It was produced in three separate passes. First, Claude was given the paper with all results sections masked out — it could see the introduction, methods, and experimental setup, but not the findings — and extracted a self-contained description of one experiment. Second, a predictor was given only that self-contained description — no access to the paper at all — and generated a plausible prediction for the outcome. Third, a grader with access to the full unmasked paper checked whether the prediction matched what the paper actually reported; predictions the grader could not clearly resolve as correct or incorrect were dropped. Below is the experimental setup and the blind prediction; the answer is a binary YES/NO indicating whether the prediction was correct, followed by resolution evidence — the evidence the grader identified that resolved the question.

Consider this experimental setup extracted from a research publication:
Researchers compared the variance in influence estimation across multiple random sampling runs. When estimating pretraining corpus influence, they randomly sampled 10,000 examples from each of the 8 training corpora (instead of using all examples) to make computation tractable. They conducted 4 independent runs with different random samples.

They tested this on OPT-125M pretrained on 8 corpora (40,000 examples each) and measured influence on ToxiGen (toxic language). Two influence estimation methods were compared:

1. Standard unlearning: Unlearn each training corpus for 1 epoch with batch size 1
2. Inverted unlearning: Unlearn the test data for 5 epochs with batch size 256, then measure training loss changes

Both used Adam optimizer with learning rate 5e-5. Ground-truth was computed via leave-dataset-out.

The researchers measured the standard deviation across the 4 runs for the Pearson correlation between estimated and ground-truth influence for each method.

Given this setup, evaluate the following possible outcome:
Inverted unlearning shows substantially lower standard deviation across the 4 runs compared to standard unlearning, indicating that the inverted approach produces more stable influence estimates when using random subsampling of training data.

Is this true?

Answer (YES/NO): YES